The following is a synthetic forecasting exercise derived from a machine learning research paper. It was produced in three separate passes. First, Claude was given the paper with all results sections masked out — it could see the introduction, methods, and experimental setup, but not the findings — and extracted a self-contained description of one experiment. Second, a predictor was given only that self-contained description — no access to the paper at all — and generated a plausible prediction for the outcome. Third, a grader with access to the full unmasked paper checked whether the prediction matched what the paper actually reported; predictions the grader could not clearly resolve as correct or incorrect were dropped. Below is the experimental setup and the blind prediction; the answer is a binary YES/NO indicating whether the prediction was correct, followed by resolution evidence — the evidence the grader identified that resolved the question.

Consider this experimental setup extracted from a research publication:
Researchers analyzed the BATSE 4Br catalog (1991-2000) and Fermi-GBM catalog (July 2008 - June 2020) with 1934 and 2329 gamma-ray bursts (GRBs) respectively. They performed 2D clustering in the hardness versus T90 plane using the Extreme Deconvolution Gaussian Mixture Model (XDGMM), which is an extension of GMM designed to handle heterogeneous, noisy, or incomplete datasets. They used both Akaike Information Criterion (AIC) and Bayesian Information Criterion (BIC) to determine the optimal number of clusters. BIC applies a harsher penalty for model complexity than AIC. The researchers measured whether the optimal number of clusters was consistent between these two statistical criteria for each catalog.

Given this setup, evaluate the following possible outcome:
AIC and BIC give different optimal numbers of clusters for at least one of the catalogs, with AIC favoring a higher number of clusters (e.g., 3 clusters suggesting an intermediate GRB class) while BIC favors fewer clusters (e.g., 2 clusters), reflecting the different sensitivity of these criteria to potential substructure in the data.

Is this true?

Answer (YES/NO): YES